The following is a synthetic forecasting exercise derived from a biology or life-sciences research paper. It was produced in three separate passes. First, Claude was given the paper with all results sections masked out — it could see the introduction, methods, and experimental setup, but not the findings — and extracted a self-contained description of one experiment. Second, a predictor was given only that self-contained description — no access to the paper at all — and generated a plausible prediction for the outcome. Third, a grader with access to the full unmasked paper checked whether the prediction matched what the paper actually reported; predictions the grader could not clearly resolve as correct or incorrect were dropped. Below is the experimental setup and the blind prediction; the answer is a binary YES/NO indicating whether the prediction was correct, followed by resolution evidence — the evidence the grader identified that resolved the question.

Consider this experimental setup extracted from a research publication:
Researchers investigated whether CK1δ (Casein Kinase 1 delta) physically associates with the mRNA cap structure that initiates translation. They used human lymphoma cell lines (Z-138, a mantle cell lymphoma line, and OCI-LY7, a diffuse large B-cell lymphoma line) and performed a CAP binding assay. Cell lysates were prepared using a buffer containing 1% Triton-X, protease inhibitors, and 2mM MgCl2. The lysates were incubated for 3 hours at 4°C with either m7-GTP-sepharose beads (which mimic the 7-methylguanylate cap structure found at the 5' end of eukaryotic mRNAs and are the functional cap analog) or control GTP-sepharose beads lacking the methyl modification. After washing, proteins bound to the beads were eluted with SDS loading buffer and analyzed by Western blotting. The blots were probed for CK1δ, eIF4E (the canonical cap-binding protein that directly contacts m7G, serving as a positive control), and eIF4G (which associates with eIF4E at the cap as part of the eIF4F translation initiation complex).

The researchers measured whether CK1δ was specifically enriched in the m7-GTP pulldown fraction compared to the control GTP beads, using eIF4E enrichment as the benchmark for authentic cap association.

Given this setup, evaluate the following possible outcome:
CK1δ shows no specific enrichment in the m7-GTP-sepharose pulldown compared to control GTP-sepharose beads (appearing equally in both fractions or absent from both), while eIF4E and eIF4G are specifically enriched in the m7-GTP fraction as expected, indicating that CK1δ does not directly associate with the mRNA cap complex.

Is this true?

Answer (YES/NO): NO